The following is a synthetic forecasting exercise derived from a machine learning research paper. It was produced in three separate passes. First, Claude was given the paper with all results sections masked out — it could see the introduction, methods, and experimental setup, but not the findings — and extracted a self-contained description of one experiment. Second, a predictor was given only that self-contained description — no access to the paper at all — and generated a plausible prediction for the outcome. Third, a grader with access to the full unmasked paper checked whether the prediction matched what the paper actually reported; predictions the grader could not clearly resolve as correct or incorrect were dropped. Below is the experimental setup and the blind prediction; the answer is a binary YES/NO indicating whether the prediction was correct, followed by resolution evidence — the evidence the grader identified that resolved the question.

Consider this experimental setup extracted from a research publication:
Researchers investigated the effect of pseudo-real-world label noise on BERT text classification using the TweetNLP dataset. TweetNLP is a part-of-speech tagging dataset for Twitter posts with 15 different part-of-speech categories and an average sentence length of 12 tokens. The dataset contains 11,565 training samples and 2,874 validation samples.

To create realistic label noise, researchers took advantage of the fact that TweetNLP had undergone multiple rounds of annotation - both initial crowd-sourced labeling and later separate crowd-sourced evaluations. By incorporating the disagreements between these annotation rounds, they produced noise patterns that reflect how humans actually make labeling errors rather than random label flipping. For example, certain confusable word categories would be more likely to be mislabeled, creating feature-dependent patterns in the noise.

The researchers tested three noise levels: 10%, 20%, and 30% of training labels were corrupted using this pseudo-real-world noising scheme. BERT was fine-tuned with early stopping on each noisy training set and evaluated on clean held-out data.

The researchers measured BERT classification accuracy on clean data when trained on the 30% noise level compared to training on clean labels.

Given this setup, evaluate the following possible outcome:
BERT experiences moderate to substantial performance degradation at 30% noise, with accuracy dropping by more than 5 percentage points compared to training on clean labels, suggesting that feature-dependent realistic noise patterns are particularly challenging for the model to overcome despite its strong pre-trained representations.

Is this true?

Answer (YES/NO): YES